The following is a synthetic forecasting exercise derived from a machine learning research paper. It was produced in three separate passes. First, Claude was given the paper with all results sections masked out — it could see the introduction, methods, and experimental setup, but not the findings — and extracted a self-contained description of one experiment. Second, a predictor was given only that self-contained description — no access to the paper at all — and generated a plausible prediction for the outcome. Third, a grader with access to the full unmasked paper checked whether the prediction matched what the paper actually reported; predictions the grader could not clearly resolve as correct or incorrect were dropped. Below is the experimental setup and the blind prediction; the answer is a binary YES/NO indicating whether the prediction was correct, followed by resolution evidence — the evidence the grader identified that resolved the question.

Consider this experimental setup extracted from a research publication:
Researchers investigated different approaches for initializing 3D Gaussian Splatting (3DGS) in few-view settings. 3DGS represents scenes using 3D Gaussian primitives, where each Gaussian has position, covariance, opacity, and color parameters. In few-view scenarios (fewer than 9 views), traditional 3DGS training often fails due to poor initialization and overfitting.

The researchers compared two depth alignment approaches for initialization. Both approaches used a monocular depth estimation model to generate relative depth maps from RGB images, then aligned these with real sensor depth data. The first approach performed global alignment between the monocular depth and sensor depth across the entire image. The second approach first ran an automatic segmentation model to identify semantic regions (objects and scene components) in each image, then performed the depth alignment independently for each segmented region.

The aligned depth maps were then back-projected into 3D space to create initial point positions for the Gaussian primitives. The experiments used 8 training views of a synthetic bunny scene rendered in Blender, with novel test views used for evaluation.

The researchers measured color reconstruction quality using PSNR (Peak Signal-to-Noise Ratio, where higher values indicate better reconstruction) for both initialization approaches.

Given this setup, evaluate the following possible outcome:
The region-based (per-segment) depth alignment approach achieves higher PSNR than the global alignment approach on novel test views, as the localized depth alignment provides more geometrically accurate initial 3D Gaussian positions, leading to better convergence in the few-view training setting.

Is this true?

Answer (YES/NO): YES